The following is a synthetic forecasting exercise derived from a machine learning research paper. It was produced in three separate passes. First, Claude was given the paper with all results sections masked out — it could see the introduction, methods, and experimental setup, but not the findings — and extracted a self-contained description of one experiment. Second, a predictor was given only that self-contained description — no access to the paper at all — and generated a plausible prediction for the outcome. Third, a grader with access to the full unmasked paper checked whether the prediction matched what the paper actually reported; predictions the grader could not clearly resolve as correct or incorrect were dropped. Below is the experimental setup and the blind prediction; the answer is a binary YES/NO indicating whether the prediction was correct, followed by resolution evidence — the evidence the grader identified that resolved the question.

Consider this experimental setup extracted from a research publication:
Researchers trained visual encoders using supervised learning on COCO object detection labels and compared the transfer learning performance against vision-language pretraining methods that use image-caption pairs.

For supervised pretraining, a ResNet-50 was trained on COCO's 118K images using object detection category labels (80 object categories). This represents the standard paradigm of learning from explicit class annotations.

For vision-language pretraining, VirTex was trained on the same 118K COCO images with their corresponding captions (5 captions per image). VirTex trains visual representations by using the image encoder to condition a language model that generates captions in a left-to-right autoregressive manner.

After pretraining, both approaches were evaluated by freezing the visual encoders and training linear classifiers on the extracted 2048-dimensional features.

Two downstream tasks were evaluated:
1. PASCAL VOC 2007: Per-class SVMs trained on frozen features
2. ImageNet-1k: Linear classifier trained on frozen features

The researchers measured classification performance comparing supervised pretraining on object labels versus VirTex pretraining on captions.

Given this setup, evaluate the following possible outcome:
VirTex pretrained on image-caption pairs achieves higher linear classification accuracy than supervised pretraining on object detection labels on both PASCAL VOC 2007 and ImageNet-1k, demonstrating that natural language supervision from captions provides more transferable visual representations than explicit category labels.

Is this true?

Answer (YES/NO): YES